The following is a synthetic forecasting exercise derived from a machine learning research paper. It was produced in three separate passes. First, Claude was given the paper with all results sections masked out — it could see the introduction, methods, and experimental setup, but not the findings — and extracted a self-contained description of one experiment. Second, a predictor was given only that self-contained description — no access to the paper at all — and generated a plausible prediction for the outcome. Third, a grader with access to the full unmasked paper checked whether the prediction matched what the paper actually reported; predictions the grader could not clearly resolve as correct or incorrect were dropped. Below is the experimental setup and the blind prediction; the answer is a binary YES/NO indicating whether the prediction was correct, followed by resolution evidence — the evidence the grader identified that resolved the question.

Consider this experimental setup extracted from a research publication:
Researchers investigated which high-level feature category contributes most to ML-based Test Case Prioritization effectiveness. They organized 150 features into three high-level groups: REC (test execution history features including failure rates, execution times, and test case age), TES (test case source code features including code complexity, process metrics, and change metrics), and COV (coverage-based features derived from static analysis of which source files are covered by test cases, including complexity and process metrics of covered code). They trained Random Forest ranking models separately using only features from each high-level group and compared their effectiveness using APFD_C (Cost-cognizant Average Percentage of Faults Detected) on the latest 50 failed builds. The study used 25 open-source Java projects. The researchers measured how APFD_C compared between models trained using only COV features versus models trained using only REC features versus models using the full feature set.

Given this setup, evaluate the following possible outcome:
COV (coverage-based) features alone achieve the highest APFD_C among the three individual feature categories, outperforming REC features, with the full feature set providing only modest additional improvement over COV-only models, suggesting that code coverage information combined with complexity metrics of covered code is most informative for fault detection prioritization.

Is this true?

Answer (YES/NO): NO